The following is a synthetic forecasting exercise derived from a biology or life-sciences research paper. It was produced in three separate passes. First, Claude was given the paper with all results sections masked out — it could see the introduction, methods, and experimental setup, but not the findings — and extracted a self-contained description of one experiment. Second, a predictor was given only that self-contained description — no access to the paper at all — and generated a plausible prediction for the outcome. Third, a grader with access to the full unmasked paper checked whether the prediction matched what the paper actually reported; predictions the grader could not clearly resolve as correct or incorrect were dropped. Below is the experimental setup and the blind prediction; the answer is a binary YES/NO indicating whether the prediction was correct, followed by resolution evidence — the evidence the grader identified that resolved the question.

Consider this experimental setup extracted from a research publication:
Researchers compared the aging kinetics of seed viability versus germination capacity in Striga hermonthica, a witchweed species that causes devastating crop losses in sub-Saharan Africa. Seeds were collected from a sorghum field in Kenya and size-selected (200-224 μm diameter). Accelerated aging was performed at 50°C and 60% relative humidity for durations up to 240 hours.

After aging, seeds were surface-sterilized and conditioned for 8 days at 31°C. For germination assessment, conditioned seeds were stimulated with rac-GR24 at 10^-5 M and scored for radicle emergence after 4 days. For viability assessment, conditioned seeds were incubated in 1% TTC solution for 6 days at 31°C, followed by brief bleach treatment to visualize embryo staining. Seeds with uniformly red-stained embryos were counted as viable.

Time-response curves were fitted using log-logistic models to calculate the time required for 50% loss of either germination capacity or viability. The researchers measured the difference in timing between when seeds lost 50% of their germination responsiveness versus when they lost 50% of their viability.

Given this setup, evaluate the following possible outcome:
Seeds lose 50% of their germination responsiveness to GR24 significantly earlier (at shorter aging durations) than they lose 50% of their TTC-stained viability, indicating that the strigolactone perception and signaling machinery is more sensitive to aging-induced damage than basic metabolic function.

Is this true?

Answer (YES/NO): YES